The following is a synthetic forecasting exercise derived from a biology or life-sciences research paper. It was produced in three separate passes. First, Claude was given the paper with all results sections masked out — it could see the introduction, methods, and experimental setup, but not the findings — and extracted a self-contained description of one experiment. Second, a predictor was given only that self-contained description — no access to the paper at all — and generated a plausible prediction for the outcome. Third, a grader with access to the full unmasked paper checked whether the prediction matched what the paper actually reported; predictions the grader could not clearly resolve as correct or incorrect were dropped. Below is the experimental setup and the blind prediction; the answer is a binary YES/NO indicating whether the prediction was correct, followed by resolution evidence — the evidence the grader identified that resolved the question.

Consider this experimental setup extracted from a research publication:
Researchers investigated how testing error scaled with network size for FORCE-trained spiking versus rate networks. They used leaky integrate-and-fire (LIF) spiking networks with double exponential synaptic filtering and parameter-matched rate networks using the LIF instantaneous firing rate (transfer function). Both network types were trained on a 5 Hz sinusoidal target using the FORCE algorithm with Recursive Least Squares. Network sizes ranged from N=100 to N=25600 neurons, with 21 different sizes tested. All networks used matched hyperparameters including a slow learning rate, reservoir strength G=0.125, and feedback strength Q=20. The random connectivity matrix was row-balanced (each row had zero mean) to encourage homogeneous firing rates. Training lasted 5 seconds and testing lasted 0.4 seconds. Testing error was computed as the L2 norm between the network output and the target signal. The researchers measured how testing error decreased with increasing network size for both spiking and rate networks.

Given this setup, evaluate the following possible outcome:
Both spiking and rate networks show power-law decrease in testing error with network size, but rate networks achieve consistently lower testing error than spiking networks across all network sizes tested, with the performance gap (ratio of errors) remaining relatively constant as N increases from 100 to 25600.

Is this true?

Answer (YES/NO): NO